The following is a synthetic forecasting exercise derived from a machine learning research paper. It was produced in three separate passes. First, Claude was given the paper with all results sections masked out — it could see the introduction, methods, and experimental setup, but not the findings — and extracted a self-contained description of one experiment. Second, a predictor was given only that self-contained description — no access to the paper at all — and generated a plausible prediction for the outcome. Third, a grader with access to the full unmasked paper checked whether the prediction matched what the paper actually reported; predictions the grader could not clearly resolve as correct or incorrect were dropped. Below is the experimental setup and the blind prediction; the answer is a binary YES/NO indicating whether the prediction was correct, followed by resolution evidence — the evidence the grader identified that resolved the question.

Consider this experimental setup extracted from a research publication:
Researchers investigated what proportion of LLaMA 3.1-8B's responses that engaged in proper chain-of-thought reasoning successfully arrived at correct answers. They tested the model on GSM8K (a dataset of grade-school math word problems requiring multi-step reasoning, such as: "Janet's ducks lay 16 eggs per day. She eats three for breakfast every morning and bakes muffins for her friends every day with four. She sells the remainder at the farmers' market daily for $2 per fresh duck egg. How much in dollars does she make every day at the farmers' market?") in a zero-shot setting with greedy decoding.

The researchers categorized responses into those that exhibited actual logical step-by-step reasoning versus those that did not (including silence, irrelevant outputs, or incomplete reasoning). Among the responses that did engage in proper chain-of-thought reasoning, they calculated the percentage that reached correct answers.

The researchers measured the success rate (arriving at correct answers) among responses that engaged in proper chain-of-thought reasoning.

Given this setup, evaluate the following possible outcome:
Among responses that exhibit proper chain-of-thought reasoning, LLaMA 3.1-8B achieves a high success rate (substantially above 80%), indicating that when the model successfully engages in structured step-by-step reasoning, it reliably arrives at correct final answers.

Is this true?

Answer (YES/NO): NO